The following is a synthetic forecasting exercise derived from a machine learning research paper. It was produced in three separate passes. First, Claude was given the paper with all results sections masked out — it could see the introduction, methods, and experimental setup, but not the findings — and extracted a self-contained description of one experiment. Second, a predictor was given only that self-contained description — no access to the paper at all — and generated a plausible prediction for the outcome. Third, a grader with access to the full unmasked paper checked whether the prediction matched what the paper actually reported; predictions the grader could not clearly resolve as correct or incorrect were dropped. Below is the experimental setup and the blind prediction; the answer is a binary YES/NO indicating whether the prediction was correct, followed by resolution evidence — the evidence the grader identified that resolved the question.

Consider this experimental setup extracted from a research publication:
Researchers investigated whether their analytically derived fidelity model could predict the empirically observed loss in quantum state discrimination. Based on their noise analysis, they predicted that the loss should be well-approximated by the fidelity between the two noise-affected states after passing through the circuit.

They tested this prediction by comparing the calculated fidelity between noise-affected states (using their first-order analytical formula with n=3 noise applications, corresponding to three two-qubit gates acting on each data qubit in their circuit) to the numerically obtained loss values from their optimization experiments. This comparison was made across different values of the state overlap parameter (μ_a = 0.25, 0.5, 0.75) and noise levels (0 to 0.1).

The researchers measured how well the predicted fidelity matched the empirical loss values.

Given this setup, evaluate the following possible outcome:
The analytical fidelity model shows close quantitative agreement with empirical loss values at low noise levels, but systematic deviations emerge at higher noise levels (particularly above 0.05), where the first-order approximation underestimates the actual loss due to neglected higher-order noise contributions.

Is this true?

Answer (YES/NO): NO